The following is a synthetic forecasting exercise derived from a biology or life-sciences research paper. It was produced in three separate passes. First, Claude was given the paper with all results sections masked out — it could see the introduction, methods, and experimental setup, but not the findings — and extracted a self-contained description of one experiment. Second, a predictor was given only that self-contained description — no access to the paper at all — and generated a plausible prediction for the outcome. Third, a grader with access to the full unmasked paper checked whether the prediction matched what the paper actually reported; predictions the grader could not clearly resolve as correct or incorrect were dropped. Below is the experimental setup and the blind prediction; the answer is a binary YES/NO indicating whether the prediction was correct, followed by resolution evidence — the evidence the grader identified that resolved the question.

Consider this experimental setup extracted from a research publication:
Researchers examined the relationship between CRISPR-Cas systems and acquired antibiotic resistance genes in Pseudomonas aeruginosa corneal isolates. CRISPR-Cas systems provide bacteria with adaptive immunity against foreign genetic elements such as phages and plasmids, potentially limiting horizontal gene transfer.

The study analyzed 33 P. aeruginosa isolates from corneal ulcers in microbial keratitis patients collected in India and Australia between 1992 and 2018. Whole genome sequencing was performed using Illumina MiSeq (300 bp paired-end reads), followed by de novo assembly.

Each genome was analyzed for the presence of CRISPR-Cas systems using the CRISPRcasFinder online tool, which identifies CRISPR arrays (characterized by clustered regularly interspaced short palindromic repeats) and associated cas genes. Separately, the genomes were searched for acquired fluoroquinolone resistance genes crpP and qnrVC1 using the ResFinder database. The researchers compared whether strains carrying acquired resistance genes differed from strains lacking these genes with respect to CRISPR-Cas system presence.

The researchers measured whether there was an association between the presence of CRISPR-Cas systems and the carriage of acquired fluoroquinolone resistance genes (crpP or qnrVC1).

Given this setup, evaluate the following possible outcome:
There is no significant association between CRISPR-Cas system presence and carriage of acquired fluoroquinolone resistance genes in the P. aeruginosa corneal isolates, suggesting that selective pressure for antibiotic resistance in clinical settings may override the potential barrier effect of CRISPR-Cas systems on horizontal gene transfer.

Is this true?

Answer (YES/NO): NO